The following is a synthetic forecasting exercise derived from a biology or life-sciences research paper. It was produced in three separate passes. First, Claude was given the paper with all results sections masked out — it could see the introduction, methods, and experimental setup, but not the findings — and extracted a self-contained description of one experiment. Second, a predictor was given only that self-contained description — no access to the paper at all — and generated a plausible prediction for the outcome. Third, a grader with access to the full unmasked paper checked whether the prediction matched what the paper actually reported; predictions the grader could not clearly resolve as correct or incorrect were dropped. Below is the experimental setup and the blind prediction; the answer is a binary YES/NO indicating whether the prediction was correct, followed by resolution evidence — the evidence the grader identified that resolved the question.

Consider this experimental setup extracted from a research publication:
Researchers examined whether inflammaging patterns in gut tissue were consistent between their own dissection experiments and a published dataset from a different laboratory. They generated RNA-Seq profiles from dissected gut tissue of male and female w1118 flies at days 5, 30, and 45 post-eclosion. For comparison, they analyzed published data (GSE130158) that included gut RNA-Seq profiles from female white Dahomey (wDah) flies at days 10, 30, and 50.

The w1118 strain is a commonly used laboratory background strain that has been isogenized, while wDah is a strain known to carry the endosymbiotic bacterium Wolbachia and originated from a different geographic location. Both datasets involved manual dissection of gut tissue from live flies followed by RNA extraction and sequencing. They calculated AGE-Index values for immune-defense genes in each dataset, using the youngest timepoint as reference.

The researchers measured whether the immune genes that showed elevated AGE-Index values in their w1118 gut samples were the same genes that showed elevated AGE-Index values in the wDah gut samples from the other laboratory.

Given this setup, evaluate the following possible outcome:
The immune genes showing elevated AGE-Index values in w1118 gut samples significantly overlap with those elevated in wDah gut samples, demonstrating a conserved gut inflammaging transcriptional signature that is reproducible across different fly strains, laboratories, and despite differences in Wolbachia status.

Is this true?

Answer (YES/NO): NO